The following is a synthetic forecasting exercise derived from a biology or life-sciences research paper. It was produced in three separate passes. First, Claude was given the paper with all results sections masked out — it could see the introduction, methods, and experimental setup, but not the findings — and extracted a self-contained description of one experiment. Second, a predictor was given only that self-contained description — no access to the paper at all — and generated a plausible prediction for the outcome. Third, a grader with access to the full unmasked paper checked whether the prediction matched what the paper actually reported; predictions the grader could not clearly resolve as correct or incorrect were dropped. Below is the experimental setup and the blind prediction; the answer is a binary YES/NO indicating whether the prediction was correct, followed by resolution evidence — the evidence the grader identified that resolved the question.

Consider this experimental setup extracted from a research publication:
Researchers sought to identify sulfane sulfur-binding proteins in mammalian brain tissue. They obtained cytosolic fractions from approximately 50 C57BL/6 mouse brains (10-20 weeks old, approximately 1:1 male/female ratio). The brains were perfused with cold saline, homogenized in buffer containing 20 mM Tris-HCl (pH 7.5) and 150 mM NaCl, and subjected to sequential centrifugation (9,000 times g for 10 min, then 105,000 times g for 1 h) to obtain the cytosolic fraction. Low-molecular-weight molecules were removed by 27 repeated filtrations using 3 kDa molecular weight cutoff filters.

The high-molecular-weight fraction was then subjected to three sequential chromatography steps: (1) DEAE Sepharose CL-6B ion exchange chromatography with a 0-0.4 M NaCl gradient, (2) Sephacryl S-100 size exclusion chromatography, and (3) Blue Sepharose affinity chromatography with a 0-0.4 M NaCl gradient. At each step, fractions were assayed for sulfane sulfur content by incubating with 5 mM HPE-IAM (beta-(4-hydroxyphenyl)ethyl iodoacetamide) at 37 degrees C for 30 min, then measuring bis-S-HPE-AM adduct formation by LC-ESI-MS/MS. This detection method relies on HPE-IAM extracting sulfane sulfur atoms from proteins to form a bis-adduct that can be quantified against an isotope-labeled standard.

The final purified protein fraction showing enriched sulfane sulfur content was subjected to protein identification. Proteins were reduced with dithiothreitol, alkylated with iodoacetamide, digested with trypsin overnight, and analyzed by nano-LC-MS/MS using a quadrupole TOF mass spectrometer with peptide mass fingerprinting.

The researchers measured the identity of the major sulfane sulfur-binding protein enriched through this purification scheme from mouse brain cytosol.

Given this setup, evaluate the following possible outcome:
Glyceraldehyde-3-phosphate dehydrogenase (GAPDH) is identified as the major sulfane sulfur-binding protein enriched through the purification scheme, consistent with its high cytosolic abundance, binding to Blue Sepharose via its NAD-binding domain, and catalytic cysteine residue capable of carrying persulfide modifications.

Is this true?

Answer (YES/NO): NO